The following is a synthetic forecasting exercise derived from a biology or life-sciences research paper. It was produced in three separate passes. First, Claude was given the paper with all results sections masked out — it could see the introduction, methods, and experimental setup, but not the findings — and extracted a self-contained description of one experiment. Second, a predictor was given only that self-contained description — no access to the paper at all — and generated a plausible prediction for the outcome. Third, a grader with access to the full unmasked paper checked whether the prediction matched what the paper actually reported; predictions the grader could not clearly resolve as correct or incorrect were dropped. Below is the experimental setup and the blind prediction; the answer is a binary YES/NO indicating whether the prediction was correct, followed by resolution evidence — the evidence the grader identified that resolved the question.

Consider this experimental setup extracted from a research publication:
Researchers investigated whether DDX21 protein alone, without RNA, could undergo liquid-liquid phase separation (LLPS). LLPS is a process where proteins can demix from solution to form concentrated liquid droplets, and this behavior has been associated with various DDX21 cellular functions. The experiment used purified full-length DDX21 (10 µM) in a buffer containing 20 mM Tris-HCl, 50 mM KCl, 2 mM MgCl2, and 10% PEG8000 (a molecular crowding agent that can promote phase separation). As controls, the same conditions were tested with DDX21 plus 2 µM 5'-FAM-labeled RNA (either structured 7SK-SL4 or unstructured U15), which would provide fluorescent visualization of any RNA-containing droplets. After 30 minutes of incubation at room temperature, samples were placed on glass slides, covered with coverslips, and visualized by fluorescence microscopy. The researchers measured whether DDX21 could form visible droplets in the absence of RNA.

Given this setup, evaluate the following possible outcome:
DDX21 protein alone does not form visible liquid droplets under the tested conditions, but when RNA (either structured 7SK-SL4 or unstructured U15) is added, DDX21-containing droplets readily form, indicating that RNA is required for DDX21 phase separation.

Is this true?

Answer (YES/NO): YES